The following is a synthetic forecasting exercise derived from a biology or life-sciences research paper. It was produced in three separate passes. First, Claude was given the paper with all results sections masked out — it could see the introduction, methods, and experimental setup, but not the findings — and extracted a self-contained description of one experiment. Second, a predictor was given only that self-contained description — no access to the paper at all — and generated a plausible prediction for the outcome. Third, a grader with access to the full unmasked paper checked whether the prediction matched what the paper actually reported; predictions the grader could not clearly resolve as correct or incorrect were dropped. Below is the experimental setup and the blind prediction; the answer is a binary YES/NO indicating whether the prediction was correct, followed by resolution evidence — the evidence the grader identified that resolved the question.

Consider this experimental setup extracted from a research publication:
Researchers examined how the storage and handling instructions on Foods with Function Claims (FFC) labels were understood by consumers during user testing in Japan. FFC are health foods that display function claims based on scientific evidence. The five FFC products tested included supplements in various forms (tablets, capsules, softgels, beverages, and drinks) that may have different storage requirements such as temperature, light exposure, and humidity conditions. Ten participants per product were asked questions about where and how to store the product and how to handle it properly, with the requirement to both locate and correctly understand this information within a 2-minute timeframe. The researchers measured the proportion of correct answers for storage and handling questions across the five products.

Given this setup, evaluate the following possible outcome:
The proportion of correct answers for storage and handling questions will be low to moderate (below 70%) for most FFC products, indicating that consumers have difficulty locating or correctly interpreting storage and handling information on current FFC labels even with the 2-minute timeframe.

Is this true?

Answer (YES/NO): NO